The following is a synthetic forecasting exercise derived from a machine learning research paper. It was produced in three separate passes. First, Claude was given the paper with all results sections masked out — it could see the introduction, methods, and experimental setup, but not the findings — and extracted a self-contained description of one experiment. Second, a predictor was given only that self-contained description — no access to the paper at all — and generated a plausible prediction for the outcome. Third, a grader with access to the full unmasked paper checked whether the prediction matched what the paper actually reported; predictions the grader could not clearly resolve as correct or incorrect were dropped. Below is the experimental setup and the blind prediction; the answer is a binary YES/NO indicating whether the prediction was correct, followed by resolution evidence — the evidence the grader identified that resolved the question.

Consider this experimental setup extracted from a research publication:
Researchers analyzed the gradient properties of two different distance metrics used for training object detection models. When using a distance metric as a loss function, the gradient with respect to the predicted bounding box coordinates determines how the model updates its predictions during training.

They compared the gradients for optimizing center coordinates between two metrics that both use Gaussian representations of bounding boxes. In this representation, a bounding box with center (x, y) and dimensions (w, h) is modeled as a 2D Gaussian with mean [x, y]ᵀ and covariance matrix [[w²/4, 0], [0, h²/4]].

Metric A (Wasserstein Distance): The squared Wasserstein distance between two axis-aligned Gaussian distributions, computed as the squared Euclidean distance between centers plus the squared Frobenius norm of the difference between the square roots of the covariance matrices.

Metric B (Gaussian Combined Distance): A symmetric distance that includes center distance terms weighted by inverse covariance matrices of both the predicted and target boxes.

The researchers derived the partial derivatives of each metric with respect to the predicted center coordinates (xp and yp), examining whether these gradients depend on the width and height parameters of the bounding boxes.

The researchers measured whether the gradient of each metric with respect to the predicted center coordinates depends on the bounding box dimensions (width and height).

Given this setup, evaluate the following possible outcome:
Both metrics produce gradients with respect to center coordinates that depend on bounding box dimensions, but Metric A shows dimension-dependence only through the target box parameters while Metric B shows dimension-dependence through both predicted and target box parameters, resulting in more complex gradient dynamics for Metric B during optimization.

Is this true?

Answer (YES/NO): NO